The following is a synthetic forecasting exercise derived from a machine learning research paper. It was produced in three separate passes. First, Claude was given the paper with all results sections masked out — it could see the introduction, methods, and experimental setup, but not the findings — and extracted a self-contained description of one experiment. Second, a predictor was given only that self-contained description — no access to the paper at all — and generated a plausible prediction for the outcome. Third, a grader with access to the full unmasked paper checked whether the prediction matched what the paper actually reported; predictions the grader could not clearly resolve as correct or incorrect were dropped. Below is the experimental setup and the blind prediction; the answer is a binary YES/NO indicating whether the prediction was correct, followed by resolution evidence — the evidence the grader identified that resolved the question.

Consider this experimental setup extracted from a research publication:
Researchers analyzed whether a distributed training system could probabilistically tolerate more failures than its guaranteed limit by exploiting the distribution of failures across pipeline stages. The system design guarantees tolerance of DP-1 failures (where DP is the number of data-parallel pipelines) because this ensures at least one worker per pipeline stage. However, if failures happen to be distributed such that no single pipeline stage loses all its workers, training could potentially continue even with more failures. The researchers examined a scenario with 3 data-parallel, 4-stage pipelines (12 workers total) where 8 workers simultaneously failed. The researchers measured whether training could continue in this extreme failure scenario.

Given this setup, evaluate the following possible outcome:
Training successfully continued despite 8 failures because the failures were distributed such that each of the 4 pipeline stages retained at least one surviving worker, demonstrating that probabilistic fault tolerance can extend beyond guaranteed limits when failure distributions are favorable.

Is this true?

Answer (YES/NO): YES